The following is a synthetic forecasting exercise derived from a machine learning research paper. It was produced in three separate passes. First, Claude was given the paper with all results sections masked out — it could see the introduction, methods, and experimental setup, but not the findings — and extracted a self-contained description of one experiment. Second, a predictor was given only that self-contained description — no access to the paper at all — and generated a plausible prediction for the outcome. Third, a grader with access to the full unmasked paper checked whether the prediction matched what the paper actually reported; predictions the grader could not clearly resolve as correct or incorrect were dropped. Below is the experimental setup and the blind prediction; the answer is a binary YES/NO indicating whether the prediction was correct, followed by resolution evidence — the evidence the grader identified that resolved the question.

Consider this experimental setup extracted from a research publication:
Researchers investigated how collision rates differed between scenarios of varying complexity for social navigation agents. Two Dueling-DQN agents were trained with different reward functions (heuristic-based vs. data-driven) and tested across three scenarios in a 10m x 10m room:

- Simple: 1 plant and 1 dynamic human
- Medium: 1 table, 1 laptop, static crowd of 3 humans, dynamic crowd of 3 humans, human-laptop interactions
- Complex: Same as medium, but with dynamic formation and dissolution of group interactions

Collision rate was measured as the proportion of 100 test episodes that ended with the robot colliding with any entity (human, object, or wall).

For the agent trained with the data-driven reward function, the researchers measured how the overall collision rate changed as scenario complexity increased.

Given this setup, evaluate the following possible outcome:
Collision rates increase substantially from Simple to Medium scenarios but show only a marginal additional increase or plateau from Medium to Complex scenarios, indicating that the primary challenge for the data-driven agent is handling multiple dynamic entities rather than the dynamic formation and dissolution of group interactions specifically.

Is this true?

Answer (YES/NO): NO